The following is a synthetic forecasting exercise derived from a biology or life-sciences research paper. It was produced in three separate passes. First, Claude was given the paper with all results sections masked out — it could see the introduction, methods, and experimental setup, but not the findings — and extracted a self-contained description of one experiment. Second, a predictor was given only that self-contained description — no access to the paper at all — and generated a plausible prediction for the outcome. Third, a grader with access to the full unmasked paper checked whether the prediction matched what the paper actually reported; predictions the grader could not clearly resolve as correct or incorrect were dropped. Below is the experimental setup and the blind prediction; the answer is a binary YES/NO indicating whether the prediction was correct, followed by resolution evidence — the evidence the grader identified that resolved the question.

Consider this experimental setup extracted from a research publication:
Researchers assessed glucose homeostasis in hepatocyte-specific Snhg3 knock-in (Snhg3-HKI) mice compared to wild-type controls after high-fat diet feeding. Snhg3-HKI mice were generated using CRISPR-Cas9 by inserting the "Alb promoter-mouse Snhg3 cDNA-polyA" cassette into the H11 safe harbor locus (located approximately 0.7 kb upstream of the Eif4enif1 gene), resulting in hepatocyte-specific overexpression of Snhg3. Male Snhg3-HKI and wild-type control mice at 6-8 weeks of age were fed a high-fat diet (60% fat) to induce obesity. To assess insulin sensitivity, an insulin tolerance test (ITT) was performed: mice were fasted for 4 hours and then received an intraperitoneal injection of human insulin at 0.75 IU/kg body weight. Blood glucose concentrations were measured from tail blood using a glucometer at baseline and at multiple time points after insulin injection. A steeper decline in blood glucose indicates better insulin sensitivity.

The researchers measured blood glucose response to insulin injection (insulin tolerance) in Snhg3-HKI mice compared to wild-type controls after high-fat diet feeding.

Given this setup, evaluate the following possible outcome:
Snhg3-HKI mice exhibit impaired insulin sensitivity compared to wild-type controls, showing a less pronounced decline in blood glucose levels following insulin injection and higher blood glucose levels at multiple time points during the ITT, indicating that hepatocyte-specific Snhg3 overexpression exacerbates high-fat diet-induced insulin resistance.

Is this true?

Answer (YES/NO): YES